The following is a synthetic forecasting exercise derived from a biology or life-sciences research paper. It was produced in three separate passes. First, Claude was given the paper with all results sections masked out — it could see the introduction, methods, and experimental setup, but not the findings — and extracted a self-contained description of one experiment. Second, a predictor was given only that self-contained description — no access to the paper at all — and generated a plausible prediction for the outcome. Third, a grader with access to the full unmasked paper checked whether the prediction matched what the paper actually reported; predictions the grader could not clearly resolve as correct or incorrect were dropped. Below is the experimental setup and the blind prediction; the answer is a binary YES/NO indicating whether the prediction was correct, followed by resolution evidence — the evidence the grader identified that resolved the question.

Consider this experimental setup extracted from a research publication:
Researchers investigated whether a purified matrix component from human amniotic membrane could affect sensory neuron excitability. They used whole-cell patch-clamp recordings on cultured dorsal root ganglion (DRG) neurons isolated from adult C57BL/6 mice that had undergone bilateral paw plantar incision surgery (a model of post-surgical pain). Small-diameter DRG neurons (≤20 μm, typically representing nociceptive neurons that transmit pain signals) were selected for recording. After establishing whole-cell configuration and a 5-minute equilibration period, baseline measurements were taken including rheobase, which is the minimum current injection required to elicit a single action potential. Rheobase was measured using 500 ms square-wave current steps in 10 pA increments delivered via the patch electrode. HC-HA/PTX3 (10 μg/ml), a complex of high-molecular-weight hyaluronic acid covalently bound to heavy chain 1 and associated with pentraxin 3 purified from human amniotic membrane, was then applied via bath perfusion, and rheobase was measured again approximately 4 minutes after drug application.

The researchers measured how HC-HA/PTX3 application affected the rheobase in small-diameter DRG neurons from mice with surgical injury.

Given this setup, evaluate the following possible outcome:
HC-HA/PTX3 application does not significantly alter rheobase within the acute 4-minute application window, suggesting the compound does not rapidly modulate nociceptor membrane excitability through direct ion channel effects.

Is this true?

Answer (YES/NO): NO